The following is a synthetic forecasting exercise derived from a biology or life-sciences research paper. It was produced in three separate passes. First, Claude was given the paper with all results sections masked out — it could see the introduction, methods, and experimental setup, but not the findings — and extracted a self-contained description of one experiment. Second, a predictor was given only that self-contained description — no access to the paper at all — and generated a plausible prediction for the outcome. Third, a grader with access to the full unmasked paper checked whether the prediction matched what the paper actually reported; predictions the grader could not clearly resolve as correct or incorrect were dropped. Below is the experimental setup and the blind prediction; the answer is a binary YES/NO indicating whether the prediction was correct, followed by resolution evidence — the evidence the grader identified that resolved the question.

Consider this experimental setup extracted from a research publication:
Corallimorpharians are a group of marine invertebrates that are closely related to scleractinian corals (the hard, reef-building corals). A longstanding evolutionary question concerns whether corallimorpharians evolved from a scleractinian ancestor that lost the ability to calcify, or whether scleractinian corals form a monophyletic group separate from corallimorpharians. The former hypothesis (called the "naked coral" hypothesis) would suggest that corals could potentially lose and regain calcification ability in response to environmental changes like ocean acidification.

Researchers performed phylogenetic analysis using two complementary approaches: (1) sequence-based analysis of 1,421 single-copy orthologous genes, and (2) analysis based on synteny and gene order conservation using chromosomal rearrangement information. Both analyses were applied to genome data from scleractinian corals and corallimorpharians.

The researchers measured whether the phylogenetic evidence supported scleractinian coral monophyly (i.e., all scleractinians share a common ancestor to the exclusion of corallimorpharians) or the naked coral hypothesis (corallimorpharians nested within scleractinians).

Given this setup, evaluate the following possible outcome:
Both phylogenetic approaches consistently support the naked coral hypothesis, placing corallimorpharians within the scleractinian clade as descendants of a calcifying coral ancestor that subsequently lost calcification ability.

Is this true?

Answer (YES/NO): NO